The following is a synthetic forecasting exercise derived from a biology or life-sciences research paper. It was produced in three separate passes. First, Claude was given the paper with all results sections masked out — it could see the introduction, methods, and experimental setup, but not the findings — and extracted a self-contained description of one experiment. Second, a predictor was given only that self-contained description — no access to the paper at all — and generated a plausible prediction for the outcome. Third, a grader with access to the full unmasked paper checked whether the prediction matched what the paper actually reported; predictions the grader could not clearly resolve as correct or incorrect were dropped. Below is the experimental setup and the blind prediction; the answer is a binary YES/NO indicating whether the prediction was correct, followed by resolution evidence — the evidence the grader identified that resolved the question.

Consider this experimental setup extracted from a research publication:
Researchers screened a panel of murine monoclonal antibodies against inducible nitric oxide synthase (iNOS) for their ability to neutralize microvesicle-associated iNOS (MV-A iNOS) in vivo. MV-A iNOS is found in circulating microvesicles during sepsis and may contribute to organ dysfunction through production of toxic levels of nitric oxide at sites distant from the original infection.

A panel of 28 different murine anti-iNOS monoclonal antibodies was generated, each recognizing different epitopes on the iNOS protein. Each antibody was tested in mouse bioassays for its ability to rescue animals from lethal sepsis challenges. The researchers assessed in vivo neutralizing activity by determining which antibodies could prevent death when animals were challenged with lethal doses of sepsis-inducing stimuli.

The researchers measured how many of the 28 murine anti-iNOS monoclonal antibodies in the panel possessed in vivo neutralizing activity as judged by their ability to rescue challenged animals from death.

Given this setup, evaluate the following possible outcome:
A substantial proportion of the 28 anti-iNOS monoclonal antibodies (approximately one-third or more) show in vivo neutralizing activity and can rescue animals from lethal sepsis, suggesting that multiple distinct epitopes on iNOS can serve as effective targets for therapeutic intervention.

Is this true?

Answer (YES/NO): NO